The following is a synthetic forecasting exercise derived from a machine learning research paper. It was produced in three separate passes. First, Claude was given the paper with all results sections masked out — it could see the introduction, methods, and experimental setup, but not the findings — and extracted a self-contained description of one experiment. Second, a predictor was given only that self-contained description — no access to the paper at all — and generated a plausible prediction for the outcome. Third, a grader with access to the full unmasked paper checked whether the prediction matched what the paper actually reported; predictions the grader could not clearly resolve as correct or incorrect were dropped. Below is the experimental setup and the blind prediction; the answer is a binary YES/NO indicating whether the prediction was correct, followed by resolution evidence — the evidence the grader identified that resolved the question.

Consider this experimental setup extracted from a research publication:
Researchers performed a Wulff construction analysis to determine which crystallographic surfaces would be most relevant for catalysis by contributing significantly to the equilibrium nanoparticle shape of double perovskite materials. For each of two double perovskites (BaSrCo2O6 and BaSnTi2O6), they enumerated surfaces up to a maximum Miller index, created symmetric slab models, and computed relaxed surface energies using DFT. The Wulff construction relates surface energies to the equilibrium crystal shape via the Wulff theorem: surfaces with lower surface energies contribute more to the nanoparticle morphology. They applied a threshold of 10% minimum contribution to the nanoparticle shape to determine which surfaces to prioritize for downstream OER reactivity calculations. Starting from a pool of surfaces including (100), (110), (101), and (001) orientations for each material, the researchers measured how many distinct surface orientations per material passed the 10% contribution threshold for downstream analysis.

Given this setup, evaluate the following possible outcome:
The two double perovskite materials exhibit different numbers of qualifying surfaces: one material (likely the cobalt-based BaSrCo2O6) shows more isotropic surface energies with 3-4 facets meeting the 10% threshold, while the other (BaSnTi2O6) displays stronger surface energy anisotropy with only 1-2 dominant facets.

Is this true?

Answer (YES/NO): NO